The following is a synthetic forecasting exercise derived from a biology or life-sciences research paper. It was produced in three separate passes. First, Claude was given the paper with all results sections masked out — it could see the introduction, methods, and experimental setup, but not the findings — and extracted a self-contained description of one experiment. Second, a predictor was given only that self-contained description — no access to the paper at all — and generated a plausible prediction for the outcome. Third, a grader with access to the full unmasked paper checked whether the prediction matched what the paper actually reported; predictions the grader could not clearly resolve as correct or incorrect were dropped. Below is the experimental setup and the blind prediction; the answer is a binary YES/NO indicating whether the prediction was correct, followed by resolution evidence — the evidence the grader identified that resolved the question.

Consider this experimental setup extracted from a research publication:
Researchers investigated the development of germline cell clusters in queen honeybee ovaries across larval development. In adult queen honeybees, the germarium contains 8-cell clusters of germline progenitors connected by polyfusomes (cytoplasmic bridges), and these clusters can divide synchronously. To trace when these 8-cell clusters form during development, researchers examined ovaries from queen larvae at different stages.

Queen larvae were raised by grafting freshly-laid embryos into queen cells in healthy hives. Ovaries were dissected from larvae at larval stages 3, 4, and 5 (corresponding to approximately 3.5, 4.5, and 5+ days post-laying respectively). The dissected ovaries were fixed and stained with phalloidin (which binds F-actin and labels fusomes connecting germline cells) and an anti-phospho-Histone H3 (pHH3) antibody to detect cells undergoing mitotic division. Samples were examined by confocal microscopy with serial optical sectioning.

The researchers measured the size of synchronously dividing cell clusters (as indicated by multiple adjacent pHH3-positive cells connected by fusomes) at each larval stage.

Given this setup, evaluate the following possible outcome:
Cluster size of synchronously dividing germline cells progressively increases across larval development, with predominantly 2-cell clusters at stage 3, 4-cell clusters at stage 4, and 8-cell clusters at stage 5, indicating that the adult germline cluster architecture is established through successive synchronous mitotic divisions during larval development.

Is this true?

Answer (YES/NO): NO